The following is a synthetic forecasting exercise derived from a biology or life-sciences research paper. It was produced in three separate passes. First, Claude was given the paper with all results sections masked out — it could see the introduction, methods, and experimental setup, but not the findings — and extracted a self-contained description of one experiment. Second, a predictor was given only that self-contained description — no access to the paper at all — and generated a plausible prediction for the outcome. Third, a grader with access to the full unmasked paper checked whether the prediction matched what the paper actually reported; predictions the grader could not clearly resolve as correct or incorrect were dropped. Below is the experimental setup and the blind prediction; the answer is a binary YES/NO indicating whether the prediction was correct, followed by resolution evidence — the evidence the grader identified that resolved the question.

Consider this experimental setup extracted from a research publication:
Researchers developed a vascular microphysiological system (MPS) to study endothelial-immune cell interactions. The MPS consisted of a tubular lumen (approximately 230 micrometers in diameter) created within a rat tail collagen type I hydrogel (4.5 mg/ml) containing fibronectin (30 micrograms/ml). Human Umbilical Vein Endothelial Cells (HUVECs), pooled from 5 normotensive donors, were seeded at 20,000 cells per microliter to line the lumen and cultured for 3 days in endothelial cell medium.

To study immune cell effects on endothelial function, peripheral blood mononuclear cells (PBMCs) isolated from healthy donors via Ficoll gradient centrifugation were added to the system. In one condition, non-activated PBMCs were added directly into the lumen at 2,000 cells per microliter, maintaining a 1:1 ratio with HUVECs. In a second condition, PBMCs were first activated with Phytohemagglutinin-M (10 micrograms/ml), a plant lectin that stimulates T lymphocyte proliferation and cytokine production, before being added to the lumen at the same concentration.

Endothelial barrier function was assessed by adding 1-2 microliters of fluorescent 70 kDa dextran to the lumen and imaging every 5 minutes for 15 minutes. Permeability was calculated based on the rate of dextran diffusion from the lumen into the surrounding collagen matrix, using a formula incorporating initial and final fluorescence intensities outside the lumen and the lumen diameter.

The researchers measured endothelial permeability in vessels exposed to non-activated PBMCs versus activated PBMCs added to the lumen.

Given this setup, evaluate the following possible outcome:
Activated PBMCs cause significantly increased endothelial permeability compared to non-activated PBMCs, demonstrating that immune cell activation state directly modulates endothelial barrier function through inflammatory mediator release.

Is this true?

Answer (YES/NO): YES